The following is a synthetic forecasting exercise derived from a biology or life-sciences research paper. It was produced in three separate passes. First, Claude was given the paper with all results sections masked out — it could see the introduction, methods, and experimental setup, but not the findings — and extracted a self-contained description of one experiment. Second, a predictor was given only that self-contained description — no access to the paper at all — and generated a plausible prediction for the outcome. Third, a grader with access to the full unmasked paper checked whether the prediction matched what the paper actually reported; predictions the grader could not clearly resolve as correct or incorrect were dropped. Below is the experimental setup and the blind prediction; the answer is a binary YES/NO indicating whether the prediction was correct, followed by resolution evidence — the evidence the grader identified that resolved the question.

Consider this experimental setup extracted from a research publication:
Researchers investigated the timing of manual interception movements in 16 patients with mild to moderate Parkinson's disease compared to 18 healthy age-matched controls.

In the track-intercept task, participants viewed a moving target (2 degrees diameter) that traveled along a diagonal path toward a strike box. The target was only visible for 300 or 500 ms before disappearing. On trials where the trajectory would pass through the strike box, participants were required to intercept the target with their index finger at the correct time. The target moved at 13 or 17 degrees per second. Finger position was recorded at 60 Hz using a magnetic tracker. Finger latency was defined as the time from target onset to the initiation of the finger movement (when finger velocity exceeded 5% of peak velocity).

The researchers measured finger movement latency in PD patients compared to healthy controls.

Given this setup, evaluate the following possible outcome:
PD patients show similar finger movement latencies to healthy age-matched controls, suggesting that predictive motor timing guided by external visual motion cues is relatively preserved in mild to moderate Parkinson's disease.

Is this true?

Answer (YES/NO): NO